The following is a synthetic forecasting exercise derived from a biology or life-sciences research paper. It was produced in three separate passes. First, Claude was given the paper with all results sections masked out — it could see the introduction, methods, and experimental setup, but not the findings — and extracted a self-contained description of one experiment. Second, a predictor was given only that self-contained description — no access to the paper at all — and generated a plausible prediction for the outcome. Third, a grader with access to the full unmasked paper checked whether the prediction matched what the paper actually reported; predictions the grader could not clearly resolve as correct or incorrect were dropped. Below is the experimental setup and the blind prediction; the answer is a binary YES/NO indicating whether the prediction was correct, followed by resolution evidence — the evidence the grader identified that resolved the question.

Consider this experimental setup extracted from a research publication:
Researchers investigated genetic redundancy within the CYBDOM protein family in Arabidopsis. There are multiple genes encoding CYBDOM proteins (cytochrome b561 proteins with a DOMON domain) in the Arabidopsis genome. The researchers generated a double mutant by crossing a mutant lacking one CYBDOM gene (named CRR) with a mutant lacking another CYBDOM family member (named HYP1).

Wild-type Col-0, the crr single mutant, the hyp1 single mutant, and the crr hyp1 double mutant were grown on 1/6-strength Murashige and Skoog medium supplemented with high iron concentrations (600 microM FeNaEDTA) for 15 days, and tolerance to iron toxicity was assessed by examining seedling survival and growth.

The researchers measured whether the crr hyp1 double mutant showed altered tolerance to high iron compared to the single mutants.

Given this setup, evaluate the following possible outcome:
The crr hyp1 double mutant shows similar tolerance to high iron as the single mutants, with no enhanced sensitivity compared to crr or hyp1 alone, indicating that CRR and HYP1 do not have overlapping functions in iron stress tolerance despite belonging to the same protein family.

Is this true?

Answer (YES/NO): NO